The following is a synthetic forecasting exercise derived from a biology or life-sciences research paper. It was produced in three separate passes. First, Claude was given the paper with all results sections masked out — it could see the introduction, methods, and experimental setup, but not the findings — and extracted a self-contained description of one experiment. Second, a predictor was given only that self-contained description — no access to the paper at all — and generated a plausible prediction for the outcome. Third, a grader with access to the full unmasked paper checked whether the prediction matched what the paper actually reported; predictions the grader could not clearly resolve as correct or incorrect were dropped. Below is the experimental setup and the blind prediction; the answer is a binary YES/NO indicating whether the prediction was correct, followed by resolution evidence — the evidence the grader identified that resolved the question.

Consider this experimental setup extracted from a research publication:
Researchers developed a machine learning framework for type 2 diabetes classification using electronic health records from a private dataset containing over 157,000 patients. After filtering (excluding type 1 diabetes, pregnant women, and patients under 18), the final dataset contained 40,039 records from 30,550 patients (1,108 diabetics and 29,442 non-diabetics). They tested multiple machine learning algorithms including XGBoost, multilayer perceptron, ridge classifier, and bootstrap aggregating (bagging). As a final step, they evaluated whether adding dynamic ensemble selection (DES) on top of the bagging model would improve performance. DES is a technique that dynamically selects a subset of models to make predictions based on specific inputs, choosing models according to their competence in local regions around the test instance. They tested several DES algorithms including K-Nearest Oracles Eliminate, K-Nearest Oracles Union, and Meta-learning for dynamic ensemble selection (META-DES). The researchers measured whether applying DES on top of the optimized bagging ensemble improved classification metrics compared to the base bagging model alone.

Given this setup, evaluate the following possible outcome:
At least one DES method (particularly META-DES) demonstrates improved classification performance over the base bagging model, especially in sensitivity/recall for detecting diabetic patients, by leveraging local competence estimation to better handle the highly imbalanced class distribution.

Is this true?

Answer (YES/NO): NO